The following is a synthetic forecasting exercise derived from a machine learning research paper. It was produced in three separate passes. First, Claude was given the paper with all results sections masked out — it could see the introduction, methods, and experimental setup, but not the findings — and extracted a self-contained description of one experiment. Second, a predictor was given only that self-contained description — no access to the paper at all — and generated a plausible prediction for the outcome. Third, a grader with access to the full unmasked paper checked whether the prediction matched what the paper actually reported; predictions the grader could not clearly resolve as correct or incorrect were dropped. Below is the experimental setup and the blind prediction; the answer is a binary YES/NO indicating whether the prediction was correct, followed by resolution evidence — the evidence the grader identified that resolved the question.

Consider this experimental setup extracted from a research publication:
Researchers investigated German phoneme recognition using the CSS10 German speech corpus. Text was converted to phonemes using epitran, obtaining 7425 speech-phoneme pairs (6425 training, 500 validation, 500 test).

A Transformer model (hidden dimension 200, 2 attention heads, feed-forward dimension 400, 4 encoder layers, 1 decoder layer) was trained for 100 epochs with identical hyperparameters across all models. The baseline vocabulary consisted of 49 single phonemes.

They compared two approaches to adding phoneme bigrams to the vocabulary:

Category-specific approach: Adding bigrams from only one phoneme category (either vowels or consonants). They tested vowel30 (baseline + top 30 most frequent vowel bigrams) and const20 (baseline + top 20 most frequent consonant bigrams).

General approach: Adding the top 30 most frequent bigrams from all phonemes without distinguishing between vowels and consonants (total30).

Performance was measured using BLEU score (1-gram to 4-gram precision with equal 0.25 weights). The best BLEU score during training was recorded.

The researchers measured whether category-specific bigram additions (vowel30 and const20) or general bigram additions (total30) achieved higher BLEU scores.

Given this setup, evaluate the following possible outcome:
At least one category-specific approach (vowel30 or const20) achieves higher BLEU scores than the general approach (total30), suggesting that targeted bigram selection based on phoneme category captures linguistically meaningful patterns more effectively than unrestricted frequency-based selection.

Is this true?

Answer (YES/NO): YES